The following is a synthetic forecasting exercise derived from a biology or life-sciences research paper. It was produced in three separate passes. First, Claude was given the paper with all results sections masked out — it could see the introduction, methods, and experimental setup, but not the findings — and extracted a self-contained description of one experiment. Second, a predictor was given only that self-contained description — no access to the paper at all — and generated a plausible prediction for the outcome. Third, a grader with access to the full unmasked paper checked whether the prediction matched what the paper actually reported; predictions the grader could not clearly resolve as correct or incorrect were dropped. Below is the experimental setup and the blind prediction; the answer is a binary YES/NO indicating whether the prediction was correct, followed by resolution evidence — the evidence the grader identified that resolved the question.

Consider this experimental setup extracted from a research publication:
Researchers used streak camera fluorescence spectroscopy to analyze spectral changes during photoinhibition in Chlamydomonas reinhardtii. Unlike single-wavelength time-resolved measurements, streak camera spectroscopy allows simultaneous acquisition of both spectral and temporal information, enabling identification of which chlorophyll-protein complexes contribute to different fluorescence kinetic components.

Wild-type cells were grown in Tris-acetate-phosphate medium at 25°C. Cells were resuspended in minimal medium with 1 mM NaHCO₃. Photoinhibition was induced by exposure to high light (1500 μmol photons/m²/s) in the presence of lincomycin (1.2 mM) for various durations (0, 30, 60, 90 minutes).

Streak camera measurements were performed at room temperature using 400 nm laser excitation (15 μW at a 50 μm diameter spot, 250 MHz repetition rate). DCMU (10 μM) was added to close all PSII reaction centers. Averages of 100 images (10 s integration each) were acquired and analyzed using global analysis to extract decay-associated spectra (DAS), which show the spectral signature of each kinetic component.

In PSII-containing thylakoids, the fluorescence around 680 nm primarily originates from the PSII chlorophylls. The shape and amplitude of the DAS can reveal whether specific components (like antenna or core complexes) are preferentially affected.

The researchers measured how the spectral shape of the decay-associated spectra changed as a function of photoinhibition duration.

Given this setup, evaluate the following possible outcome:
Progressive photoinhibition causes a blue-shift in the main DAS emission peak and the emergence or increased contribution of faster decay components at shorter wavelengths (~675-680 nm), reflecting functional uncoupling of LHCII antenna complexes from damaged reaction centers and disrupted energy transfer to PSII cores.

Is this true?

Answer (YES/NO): NO